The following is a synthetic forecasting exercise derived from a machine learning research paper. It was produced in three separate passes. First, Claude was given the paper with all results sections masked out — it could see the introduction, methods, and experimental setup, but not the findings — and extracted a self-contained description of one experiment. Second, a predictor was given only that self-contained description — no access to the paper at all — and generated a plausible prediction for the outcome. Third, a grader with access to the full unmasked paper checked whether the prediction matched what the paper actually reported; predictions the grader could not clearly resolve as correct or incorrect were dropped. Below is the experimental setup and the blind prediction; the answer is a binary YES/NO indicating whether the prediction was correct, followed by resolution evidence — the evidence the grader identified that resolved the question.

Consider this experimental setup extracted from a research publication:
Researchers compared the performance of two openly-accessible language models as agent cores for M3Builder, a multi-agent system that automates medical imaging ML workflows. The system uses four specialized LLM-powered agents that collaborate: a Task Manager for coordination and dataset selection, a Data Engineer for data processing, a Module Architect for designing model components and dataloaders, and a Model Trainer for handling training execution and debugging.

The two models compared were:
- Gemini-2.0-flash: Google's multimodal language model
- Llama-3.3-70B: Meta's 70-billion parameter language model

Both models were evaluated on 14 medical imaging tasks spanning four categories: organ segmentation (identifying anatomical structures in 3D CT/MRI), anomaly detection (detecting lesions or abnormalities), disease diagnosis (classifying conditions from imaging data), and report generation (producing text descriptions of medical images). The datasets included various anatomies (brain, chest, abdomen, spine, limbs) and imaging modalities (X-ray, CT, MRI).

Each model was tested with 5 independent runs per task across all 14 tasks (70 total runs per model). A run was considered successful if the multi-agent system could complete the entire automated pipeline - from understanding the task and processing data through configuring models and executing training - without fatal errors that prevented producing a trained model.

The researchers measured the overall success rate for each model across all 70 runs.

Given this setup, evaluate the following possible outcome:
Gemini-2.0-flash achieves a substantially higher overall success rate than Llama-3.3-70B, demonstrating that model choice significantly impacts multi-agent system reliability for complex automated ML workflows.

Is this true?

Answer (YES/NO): NO